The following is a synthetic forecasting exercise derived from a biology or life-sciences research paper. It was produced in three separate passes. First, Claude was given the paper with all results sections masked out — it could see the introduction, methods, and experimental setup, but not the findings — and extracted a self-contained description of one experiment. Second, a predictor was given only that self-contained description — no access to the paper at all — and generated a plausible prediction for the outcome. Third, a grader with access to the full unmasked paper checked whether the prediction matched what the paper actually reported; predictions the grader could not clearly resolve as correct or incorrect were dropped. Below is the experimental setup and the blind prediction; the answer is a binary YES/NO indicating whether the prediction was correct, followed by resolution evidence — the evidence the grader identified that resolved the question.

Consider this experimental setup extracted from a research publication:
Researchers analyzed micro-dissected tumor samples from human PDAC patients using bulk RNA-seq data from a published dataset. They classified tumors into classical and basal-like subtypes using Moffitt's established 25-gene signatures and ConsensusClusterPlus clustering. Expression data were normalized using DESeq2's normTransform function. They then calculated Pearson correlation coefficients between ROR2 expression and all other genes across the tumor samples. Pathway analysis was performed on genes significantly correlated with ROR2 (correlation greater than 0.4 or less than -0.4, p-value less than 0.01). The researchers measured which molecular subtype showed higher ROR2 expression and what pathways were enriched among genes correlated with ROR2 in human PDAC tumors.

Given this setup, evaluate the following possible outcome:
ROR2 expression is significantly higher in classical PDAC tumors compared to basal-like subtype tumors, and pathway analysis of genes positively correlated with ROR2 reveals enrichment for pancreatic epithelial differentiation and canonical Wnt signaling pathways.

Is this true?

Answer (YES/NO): NO